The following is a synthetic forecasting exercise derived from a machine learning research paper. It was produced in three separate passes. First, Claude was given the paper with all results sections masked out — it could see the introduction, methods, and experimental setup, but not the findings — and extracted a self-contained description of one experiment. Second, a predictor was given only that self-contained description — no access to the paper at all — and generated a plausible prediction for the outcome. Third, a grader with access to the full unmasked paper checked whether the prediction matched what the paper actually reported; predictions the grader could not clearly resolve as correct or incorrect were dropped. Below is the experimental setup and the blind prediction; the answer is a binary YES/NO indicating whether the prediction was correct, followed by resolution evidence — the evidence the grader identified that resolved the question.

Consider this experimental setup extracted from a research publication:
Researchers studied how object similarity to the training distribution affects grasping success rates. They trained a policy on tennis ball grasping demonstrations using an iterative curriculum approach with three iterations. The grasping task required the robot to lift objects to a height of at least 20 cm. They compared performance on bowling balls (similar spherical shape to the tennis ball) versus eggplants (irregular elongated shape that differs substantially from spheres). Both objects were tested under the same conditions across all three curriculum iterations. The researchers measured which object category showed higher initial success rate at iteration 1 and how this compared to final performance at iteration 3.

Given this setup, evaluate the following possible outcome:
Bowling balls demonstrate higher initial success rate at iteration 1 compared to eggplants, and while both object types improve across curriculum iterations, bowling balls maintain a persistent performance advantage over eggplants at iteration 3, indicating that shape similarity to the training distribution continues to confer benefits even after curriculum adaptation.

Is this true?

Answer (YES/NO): YES